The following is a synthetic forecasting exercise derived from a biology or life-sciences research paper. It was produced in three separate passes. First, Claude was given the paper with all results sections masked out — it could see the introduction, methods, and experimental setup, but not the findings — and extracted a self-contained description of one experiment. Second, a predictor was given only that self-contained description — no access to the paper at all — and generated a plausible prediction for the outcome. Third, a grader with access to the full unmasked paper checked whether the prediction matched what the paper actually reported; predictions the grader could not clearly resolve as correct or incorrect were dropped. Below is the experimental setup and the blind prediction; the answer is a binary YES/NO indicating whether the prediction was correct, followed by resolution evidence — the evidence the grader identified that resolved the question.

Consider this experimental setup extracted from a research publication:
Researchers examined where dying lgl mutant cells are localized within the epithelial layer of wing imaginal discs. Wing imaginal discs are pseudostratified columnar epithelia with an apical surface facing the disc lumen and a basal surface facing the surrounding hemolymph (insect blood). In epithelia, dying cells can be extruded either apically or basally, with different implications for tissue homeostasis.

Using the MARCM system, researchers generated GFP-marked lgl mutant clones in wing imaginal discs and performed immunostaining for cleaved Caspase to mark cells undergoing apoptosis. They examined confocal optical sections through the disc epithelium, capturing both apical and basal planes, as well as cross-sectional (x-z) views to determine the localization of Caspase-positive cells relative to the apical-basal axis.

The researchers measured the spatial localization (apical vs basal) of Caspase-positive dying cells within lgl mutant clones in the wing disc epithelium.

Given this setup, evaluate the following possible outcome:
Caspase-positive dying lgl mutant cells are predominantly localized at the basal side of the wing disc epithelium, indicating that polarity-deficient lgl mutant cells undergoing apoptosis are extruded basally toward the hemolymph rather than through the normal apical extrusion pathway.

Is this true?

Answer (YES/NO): YES